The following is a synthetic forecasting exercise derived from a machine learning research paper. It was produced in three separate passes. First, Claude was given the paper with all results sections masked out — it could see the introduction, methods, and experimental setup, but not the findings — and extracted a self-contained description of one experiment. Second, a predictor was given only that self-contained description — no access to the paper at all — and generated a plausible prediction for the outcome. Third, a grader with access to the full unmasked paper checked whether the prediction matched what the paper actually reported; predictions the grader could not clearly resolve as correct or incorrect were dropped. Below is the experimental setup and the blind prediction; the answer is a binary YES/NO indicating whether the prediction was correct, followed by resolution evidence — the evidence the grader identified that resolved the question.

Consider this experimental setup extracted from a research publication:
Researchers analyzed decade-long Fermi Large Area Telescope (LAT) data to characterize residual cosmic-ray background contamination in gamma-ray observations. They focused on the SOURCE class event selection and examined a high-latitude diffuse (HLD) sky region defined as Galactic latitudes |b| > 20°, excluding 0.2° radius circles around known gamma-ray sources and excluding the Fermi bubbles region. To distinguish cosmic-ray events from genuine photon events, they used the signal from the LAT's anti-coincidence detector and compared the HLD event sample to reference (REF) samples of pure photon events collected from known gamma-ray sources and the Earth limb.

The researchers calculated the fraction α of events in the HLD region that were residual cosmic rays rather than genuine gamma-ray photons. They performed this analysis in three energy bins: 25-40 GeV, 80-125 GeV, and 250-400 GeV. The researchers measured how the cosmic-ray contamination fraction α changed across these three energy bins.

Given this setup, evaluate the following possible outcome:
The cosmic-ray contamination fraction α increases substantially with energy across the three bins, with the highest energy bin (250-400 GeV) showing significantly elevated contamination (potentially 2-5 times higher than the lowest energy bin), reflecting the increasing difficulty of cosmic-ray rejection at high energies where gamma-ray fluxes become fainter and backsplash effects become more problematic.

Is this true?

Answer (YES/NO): YES